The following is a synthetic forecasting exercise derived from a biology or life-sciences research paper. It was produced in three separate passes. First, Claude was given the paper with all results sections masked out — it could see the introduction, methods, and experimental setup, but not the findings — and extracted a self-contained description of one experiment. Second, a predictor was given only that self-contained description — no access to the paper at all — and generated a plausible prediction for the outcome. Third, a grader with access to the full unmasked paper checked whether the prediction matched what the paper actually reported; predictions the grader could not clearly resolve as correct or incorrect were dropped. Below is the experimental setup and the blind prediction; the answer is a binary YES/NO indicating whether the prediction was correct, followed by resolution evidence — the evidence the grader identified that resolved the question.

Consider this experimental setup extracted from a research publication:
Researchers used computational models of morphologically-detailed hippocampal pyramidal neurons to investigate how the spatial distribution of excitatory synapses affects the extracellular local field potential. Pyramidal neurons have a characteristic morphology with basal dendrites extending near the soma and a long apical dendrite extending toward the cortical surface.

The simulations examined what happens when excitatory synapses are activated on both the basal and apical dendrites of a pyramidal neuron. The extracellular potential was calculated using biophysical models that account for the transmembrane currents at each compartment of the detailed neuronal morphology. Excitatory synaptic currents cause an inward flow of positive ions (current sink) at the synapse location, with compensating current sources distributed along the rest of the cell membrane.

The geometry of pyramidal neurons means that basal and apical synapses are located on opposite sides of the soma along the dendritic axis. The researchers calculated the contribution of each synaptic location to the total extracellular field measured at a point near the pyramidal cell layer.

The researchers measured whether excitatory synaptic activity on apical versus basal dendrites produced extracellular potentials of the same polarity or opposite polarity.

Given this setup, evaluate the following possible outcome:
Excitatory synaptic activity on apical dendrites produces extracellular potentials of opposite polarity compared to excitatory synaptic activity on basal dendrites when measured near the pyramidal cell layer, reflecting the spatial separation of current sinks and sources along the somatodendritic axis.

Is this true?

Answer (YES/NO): YES